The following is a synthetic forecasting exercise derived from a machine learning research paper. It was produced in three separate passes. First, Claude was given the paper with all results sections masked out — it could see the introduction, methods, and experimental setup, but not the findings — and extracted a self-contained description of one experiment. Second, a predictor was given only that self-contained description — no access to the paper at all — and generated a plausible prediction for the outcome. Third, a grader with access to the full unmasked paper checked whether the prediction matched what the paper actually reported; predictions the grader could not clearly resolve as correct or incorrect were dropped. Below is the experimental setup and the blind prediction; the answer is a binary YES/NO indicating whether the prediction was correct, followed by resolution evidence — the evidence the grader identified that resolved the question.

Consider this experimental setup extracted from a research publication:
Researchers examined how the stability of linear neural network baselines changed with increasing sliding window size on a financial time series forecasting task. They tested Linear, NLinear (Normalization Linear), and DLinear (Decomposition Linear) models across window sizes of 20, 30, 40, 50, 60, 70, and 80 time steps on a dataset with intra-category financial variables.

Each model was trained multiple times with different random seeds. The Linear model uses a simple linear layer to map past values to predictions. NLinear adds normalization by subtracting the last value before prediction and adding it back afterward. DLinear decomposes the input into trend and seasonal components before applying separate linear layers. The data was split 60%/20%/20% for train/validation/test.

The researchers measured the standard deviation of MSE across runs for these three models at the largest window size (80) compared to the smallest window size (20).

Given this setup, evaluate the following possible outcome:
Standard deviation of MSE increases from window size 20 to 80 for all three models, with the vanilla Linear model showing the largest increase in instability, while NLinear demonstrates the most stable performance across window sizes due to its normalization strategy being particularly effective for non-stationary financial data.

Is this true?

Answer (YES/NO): NO